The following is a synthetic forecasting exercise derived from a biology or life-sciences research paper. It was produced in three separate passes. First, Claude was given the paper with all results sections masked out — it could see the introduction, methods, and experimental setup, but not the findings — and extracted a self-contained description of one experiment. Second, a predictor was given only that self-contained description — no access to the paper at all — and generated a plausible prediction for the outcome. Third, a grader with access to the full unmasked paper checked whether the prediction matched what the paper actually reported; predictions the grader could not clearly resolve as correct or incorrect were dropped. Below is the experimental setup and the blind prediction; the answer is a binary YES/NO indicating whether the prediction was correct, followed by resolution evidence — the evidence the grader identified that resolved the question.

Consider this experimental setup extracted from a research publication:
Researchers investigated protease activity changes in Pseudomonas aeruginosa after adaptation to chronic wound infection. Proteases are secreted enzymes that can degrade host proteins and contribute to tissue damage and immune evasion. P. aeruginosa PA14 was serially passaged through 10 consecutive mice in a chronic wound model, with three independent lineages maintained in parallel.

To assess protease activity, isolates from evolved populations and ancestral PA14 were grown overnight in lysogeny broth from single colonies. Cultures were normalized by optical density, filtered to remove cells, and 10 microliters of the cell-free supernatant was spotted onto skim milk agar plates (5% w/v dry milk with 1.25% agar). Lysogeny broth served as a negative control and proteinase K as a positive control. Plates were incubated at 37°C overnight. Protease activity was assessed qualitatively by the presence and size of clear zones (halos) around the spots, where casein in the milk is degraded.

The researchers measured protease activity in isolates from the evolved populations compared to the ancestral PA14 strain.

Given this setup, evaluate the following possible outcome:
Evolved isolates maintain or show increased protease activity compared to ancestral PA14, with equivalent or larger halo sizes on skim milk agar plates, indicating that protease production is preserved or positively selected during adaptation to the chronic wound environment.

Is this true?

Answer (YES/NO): NO